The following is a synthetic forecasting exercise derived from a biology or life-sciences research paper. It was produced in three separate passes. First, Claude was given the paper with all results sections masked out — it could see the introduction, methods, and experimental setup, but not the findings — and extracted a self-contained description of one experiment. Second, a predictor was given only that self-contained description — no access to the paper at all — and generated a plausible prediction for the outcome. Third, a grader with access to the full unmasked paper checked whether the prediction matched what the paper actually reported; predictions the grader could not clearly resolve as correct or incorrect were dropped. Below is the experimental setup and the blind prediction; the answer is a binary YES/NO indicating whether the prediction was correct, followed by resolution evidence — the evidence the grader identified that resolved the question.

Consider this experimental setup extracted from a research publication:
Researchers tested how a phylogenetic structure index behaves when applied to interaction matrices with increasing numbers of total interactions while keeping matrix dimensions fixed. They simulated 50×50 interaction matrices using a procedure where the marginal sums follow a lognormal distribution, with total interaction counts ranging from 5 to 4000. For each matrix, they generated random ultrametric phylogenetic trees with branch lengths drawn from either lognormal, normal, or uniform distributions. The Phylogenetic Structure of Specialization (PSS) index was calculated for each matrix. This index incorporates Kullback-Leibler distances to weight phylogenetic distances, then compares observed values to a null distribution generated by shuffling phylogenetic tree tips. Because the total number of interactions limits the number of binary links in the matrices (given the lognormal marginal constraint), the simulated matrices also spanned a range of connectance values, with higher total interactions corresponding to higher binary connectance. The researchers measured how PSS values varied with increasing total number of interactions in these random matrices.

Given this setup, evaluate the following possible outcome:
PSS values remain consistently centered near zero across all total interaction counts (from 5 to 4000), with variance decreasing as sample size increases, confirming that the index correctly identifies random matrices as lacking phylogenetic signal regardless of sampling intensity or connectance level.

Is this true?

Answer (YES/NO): NO